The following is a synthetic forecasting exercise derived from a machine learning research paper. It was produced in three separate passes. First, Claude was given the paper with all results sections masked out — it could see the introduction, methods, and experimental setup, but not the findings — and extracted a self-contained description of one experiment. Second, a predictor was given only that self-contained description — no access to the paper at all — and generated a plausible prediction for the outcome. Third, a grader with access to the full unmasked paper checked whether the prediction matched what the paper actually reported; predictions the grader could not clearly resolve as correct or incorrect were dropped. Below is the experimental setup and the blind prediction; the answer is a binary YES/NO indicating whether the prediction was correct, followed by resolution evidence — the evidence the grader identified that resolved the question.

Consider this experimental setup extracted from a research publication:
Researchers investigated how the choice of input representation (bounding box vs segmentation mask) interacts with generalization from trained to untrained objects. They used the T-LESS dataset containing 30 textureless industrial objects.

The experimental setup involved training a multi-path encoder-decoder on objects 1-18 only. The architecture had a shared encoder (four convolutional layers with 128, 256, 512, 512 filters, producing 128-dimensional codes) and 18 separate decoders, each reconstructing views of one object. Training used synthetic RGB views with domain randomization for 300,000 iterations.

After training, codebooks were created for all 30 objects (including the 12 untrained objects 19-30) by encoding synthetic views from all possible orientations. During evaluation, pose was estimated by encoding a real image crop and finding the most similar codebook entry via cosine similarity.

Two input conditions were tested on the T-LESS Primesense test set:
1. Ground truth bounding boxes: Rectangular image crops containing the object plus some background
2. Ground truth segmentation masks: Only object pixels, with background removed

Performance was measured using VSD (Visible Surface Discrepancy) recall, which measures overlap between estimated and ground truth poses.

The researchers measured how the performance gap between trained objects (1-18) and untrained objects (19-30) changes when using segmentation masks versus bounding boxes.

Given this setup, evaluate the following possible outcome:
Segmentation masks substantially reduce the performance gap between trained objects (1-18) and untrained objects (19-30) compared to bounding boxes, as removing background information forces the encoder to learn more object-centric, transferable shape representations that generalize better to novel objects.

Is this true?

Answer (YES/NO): YES